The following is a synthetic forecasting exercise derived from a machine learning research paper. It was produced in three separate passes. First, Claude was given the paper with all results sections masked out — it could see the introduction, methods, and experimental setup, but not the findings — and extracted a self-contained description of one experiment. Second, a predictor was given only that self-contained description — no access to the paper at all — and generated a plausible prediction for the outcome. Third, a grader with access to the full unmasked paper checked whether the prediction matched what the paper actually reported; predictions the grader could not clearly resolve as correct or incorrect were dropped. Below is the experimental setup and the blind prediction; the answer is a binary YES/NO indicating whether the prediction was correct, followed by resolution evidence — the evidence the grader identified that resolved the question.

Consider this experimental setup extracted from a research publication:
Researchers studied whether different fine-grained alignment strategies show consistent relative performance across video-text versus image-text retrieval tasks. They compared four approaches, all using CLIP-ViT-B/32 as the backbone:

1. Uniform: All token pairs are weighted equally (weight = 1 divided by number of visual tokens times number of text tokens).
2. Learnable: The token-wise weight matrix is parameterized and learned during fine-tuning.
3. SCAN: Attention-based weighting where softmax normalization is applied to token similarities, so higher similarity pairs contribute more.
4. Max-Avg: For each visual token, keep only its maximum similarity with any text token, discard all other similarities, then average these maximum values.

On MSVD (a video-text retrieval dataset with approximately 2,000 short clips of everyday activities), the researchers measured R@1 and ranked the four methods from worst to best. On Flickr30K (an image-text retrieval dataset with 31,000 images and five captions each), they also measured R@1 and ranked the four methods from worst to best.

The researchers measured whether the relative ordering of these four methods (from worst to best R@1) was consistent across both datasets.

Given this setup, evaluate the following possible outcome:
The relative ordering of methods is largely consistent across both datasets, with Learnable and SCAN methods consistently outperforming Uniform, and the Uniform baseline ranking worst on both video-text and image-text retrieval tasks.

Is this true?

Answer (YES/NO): NO